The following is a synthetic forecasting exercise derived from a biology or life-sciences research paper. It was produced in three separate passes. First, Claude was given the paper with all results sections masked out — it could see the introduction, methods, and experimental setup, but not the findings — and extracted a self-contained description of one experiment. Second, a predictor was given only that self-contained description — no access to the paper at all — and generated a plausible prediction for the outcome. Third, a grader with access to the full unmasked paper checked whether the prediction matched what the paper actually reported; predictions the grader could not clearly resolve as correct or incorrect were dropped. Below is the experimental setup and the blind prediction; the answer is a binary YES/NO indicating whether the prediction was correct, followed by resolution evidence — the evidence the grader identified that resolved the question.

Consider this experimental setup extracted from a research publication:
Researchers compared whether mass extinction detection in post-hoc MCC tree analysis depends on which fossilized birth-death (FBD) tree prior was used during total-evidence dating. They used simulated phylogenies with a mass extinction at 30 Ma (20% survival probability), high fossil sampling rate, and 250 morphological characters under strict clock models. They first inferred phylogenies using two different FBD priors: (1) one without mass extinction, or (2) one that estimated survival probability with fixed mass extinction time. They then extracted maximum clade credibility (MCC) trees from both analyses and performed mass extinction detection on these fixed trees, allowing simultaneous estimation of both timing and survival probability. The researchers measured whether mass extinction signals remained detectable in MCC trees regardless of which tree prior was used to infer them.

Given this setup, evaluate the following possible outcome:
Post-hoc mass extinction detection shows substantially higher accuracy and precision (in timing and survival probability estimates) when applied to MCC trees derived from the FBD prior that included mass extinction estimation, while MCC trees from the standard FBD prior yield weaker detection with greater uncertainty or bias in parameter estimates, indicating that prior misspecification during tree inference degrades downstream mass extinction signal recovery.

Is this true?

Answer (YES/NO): NO